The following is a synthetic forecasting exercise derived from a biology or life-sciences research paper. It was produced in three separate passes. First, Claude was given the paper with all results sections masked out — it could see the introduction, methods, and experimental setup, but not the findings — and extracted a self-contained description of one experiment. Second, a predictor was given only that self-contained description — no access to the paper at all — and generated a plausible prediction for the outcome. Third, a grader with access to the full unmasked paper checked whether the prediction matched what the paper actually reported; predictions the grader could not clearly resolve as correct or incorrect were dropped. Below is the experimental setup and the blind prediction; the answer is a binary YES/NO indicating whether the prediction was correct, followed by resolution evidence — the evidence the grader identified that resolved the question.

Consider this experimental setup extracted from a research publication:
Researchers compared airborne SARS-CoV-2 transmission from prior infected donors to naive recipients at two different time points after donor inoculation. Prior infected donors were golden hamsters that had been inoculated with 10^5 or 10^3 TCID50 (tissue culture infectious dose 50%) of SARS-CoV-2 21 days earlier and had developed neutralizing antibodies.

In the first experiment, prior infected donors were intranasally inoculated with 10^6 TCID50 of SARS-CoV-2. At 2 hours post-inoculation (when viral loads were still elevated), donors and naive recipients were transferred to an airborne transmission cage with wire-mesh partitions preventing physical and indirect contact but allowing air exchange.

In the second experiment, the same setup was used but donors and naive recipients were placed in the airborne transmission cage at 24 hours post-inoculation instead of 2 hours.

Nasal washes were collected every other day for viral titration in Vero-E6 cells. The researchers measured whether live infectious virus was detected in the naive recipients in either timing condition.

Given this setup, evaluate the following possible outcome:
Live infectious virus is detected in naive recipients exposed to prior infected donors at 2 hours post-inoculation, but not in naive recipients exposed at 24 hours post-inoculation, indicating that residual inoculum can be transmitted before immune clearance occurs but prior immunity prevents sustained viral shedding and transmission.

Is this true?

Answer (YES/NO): NO